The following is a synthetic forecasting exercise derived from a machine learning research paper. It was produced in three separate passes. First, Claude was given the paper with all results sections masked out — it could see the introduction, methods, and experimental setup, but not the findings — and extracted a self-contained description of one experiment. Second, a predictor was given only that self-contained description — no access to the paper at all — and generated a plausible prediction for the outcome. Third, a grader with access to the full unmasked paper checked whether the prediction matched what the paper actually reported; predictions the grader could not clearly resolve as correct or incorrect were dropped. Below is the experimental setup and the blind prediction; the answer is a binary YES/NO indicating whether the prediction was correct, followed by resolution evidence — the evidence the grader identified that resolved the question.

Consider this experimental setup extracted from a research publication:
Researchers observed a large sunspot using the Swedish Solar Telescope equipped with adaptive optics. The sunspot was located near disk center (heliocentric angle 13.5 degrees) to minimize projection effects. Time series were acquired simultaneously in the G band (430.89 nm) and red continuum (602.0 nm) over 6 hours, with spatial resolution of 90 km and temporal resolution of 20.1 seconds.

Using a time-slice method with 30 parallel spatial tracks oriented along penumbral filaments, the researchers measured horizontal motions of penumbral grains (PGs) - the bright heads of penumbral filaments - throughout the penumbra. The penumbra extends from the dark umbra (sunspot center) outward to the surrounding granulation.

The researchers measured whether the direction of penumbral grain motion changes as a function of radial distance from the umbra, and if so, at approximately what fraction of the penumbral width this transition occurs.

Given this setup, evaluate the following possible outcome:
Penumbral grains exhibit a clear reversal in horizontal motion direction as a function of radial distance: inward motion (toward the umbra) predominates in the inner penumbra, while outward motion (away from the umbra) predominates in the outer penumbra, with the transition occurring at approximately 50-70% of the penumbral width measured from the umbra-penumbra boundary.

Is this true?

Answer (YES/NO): YES